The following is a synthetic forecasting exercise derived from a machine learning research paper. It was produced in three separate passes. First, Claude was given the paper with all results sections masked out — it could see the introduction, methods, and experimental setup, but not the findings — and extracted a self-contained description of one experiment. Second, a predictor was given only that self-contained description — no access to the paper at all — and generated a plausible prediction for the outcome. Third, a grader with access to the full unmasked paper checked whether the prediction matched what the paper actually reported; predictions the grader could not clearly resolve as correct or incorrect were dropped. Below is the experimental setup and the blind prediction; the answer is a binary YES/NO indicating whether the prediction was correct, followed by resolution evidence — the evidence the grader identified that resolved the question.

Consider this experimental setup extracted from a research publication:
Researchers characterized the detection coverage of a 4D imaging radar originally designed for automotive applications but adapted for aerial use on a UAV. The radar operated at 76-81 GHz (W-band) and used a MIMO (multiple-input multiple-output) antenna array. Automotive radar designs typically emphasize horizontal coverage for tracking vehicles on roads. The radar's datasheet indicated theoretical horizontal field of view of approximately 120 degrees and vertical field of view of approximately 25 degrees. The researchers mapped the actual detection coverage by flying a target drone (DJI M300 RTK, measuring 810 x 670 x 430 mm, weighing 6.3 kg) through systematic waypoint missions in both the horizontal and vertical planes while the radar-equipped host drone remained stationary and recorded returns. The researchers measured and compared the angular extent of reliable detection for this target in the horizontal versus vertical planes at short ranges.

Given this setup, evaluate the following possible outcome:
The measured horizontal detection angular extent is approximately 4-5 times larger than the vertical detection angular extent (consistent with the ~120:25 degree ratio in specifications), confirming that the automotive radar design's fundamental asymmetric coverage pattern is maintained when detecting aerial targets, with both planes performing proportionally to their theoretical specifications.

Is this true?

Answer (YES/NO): NO